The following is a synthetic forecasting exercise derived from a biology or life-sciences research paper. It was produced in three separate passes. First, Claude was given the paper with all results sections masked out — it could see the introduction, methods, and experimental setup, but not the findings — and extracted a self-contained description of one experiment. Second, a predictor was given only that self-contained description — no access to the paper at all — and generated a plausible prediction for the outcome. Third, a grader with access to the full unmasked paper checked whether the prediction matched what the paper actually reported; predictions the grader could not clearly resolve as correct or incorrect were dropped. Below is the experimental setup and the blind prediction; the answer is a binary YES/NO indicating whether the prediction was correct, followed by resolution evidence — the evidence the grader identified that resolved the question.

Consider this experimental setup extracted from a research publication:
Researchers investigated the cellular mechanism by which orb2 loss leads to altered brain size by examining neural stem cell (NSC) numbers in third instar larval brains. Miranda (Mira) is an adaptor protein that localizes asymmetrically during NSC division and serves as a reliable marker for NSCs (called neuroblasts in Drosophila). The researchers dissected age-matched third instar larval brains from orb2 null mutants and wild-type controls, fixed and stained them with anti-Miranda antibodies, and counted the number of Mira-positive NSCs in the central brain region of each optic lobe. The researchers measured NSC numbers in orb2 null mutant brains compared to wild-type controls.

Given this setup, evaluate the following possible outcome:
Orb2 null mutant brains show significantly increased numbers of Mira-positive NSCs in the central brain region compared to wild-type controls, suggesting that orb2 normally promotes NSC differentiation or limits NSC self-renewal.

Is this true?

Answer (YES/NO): NO